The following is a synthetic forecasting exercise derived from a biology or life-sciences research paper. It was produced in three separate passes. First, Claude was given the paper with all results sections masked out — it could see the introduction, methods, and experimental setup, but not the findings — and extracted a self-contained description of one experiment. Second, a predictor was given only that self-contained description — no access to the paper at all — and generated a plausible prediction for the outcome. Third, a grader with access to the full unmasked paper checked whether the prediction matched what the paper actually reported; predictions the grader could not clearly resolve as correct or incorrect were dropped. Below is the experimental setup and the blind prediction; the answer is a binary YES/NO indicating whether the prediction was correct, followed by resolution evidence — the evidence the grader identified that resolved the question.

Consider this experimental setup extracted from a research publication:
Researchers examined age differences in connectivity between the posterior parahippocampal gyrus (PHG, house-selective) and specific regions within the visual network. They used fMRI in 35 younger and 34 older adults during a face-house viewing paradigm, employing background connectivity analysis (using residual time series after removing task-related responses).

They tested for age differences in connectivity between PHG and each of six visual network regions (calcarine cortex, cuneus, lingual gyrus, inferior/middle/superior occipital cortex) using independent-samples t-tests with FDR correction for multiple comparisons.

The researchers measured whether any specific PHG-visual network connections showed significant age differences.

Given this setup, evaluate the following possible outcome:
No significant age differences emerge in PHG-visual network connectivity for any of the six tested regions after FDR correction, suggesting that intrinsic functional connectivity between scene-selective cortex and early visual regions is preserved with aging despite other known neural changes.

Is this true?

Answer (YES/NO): YES